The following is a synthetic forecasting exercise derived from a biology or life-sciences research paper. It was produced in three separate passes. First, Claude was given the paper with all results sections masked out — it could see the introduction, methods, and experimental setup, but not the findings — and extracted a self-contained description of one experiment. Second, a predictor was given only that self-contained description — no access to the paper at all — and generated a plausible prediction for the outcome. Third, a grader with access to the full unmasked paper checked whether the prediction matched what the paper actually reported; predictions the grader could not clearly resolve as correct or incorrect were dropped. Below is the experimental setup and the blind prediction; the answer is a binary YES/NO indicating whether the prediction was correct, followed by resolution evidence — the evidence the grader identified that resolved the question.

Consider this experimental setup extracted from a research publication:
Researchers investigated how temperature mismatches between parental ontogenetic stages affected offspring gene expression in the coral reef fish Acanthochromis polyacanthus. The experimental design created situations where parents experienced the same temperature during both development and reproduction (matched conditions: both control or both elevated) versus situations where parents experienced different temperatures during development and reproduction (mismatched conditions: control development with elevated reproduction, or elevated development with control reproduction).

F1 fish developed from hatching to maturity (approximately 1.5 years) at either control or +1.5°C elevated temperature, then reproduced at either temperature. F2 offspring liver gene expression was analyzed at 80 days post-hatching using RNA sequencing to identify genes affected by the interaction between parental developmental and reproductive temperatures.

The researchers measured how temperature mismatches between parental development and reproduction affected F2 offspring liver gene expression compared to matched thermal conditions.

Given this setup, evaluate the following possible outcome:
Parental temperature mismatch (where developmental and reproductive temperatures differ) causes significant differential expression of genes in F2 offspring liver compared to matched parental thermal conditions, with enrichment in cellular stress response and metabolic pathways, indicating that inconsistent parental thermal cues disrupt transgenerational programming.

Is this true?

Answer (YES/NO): YES